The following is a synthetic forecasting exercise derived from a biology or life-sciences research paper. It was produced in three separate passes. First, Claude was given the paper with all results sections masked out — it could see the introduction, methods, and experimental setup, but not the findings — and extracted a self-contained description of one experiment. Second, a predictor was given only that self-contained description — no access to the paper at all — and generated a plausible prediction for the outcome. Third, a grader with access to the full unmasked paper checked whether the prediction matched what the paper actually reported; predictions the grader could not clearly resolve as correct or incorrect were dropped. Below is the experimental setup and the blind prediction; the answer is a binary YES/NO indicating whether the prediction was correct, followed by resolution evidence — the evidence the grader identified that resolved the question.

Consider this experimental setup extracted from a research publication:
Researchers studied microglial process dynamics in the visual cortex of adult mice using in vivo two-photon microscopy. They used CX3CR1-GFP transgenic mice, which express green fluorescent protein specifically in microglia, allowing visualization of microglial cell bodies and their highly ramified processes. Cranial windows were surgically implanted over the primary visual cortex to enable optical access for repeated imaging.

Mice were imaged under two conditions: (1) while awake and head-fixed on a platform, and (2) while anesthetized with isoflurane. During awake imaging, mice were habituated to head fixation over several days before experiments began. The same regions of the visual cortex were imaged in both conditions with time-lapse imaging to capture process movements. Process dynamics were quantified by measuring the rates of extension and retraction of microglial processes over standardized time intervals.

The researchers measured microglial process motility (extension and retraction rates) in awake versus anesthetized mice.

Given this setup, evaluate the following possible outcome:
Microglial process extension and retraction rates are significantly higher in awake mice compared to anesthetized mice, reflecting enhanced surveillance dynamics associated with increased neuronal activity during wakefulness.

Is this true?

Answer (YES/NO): NO